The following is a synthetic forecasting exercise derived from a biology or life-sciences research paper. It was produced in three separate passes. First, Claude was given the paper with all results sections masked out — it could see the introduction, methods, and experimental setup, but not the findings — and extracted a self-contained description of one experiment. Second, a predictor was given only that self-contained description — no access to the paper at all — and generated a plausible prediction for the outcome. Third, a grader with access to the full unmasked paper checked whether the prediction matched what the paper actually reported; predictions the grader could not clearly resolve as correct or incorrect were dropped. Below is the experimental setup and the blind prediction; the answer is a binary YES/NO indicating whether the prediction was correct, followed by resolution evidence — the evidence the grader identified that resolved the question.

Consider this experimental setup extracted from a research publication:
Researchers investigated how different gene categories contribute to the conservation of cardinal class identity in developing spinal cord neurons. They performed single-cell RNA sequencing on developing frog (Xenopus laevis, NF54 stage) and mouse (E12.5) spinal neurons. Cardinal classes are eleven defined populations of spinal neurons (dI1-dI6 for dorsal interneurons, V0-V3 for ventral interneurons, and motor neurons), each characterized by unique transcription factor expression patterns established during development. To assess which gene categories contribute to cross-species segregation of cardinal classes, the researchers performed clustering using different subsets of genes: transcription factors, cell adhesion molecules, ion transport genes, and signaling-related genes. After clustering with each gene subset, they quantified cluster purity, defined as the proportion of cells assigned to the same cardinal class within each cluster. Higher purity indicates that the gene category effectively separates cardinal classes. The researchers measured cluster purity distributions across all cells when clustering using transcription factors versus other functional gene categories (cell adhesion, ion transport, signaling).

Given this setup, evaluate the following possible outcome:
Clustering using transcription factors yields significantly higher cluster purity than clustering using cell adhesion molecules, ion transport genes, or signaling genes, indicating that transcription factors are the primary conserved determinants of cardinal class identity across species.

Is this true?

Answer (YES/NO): YES